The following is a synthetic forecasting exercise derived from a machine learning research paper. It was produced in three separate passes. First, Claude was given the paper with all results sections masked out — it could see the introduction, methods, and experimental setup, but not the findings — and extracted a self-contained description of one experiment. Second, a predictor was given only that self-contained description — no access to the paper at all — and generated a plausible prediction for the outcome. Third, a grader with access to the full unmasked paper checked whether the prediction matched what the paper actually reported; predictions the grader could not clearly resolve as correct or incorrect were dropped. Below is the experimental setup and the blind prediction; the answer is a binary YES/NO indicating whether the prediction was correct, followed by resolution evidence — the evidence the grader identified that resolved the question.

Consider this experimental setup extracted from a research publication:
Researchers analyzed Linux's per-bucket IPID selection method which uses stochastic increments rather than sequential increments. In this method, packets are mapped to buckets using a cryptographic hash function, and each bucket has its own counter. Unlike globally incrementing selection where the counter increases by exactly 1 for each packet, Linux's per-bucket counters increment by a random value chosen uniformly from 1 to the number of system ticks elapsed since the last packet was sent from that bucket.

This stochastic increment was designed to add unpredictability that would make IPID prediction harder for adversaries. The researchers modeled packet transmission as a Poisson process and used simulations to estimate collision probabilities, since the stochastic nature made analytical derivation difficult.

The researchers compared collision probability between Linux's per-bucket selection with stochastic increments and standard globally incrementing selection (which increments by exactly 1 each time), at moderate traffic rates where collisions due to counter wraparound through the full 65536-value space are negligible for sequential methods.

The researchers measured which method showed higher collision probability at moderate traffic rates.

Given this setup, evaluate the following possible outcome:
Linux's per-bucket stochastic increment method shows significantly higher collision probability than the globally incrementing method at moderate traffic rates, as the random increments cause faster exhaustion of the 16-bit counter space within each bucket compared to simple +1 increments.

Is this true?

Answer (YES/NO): NO